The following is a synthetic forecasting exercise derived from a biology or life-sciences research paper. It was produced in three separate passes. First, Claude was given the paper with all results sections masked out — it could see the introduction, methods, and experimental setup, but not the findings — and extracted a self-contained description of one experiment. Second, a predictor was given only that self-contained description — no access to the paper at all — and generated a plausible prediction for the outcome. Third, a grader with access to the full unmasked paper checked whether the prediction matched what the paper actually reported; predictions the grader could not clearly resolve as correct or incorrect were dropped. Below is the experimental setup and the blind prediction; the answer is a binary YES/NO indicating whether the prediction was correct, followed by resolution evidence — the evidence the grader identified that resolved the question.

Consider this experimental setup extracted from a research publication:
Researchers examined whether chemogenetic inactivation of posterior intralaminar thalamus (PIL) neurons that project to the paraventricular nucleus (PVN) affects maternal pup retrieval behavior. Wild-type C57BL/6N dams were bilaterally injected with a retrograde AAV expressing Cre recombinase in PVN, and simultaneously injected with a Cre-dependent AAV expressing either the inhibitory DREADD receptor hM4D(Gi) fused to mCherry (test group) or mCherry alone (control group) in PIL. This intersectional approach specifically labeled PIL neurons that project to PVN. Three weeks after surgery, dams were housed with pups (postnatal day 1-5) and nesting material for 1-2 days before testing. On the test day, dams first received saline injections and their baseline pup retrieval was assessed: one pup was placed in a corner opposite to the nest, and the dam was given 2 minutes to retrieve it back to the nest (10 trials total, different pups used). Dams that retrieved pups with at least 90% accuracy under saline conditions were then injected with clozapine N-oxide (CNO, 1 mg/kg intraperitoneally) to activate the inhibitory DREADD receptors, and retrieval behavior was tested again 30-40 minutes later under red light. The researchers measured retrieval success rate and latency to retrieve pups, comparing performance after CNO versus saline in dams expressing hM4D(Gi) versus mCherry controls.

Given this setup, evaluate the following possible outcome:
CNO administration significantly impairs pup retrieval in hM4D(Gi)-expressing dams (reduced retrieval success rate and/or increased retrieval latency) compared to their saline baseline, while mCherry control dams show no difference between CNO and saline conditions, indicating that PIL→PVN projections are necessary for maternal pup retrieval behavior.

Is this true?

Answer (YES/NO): YES